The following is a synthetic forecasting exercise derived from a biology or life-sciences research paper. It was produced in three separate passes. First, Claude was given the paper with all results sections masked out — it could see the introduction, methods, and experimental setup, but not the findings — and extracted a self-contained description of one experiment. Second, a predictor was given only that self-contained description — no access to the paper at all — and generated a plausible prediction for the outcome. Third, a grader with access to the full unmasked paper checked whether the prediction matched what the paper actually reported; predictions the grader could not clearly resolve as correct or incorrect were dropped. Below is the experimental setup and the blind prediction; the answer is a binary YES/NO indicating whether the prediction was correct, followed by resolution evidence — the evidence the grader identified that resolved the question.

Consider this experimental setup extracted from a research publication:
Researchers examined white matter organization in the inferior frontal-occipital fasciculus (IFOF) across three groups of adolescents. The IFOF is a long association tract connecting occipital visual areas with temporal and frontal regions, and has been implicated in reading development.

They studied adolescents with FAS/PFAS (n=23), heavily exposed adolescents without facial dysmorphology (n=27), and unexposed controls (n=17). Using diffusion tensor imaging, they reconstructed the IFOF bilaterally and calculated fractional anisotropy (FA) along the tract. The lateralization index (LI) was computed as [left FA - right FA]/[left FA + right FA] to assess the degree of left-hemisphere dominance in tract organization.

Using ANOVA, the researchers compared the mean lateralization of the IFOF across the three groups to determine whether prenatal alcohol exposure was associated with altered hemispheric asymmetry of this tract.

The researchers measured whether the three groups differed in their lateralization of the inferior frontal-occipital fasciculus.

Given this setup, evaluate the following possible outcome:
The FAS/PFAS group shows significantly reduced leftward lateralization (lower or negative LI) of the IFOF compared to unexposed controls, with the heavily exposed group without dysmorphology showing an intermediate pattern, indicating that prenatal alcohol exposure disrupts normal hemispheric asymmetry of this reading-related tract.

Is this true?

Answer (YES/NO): NO